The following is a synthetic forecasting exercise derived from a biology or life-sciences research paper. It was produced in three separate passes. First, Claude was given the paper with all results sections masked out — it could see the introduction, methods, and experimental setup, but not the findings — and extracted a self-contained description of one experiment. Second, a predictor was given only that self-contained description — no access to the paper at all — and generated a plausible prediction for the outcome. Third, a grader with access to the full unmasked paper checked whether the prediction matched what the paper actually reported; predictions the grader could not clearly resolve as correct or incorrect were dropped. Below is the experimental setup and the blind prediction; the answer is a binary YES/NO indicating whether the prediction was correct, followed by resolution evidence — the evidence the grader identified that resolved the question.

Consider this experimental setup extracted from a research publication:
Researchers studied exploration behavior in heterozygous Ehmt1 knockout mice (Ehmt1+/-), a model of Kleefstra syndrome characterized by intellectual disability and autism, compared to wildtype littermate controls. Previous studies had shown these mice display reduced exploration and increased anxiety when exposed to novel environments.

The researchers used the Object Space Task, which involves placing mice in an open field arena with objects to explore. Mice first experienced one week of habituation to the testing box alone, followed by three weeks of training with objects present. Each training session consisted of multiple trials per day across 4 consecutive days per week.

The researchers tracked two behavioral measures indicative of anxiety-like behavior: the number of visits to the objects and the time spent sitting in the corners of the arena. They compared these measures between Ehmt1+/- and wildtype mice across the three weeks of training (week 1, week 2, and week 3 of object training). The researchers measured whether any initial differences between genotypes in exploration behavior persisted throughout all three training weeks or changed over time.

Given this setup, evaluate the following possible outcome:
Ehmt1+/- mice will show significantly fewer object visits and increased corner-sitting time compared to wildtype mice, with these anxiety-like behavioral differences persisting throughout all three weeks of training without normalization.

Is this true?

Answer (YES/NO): NO